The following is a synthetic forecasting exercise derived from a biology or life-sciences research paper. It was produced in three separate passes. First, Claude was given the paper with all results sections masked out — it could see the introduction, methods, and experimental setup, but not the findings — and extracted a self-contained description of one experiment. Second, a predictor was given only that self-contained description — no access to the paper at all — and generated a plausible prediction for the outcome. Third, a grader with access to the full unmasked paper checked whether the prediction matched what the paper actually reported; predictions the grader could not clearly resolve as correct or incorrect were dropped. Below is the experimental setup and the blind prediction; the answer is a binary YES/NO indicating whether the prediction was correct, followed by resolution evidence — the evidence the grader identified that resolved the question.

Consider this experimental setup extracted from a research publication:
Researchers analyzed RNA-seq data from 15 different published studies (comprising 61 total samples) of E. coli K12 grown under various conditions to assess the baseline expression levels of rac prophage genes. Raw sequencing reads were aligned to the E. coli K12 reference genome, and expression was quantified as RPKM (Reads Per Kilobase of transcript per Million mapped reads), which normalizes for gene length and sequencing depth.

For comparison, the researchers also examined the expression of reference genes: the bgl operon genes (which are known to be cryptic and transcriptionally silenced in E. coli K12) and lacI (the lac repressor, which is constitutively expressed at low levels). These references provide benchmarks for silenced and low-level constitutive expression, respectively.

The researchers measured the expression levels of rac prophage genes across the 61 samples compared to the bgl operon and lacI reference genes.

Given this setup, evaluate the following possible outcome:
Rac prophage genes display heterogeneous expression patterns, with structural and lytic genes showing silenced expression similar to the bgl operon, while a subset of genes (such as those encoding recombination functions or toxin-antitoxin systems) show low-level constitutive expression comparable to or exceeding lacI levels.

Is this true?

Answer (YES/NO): NO